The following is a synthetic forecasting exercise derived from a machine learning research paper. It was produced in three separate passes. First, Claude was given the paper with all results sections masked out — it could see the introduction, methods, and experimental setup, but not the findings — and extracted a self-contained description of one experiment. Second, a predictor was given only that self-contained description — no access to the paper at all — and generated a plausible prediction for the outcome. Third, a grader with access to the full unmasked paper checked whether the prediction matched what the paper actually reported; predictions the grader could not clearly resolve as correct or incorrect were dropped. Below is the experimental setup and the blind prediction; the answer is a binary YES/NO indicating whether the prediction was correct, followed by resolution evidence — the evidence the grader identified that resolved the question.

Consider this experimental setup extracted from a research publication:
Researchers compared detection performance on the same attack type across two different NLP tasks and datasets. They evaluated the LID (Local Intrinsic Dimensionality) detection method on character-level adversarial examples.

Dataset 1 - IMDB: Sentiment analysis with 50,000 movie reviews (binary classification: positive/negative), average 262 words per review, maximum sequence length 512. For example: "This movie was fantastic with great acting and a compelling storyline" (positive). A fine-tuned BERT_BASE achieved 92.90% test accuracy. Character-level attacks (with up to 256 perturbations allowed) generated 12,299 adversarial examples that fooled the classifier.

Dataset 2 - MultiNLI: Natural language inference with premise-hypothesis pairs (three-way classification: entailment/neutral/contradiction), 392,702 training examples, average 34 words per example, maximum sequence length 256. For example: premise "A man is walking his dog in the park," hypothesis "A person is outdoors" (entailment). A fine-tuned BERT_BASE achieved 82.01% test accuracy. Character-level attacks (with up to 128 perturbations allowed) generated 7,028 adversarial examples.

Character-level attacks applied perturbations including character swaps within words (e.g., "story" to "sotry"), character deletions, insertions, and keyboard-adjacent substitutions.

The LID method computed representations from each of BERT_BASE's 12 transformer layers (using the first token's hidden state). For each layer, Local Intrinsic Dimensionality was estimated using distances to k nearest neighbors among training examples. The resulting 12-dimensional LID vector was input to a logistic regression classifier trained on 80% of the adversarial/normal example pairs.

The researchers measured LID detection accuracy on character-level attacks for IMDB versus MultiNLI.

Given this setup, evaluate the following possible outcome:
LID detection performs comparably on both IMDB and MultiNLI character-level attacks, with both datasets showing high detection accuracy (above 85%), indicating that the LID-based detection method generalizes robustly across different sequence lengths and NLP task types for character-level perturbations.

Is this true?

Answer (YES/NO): NO